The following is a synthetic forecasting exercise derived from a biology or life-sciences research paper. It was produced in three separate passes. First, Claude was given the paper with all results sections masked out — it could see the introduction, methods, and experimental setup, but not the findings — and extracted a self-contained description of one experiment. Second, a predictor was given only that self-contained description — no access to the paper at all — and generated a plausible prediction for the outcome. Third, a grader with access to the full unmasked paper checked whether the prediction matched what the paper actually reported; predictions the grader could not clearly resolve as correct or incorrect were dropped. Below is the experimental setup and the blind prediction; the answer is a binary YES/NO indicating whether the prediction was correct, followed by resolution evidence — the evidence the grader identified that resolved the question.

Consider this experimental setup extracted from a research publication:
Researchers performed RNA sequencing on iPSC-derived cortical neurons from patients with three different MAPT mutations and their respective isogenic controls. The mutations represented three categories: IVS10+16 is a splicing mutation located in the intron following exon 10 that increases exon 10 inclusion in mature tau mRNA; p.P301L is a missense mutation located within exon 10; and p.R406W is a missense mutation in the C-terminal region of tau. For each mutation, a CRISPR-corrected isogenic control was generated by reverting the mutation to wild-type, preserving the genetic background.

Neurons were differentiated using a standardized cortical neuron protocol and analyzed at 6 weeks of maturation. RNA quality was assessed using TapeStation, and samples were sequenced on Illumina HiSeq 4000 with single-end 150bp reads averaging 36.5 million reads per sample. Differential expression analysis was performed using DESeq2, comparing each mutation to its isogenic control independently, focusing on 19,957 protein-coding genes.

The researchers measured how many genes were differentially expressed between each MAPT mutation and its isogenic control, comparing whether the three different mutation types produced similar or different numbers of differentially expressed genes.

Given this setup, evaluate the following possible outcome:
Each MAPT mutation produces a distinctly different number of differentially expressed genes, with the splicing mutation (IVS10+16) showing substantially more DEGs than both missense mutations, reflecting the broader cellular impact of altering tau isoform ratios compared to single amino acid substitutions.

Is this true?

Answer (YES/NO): NO